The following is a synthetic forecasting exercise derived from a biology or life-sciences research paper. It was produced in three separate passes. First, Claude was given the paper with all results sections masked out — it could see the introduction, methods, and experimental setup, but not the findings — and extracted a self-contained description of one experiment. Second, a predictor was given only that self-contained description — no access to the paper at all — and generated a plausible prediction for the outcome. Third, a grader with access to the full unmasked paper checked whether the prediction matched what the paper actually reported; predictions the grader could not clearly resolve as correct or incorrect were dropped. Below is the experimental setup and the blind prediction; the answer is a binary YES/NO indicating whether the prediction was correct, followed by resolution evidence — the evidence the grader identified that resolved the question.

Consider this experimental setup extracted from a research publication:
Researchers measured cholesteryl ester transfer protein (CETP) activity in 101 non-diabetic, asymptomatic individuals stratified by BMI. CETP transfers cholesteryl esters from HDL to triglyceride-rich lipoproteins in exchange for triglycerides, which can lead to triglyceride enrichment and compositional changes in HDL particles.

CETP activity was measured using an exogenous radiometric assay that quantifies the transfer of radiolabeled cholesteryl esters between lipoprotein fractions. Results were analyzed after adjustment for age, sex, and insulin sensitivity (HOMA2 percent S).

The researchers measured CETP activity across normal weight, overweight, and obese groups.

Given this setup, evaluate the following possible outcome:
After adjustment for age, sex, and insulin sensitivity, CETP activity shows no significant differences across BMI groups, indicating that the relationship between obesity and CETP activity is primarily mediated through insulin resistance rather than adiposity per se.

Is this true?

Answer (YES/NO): NO